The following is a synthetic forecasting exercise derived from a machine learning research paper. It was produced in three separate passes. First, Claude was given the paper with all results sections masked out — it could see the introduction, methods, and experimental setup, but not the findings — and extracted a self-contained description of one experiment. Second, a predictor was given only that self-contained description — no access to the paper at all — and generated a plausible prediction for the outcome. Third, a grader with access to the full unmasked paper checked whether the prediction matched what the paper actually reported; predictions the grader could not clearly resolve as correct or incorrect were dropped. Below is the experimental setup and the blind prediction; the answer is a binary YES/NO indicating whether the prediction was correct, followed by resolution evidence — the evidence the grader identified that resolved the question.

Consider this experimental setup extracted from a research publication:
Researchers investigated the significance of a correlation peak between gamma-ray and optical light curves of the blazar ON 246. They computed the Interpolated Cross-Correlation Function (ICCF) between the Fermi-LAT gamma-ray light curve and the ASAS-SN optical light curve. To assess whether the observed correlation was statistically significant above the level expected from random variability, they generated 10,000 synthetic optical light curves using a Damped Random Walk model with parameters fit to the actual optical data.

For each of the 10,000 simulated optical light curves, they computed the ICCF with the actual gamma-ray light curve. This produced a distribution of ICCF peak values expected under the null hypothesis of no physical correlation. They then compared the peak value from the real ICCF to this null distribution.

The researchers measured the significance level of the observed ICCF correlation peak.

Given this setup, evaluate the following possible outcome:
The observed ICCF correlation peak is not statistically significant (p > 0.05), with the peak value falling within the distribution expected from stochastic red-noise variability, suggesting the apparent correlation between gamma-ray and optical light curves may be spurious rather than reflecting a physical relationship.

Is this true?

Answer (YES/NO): NO